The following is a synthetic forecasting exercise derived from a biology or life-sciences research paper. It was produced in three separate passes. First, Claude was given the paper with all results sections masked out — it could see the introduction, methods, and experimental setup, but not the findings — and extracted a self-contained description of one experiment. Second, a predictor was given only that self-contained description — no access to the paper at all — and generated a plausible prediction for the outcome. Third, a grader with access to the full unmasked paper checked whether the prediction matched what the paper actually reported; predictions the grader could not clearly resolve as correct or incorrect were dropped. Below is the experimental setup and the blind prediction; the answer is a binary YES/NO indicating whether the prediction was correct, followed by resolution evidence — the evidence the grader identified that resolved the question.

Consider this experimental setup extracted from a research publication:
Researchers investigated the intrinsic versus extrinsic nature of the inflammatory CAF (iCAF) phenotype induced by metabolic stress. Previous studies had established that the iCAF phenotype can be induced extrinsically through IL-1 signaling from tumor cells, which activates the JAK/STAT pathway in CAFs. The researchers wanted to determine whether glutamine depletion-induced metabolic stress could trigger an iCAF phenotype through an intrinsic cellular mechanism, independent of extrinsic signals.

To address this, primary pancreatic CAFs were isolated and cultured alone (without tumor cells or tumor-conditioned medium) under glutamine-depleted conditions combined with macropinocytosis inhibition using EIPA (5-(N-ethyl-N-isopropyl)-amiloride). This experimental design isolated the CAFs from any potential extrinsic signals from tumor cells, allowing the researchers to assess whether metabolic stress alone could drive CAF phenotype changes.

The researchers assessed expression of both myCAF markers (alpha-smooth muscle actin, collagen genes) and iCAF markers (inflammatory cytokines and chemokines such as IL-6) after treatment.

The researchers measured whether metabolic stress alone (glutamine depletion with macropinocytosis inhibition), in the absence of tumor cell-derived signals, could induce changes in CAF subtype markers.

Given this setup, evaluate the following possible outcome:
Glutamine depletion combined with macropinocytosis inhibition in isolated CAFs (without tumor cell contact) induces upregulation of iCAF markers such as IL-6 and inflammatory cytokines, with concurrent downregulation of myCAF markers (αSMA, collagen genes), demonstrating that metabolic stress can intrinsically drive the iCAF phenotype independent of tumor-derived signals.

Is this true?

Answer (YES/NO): YES